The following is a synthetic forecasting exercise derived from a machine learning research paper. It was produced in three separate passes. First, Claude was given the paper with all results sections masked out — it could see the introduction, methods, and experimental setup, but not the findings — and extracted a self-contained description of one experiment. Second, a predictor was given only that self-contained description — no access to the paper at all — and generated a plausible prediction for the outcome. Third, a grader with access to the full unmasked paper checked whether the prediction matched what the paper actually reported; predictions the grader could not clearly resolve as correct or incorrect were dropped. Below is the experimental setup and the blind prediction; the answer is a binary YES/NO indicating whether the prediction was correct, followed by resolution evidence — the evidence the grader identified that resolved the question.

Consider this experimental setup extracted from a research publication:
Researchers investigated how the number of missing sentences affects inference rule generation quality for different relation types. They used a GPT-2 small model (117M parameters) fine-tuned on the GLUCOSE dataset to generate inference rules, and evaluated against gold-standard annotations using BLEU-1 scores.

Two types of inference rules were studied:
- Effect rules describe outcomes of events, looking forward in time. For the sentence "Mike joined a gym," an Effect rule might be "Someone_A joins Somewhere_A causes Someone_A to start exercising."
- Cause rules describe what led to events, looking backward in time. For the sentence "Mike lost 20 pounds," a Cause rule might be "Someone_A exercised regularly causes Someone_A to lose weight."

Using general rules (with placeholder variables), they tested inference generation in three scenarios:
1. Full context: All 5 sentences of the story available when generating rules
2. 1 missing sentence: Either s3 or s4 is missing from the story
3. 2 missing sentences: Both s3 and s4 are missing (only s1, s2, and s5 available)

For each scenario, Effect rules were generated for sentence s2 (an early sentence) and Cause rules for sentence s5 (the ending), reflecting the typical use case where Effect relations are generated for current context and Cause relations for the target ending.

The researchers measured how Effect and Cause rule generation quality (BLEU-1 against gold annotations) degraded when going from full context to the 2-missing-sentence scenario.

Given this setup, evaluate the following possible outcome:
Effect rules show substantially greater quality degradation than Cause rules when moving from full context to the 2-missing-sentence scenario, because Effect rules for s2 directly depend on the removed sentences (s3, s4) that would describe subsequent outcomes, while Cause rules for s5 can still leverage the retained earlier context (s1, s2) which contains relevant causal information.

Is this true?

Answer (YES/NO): NO